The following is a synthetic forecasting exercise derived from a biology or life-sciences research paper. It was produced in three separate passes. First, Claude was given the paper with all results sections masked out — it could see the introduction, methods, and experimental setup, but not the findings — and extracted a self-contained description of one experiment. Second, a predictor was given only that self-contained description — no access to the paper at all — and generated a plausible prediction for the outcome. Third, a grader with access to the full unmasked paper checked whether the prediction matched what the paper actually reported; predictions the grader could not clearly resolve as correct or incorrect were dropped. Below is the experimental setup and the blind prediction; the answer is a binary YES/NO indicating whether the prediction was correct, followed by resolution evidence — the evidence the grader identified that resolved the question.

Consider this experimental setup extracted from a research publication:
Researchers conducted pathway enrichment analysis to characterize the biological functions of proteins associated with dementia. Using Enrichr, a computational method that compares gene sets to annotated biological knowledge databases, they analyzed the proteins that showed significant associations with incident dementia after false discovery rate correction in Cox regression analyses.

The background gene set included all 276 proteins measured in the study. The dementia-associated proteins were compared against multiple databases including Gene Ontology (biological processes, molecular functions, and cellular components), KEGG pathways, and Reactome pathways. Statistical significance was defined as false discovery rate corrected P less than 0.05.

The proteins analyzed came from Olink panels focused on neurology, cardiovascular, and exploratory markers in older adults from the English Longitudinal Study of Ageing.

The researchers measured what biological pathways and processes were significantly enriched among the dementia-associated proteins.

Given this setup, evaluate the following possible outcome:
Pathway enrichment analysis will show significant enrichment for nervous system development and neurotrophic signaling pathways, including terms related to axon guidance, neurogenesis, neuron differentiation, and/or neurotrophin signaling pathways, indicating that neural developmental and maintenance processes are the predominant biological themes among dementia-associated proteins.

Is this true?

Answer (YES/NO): NO